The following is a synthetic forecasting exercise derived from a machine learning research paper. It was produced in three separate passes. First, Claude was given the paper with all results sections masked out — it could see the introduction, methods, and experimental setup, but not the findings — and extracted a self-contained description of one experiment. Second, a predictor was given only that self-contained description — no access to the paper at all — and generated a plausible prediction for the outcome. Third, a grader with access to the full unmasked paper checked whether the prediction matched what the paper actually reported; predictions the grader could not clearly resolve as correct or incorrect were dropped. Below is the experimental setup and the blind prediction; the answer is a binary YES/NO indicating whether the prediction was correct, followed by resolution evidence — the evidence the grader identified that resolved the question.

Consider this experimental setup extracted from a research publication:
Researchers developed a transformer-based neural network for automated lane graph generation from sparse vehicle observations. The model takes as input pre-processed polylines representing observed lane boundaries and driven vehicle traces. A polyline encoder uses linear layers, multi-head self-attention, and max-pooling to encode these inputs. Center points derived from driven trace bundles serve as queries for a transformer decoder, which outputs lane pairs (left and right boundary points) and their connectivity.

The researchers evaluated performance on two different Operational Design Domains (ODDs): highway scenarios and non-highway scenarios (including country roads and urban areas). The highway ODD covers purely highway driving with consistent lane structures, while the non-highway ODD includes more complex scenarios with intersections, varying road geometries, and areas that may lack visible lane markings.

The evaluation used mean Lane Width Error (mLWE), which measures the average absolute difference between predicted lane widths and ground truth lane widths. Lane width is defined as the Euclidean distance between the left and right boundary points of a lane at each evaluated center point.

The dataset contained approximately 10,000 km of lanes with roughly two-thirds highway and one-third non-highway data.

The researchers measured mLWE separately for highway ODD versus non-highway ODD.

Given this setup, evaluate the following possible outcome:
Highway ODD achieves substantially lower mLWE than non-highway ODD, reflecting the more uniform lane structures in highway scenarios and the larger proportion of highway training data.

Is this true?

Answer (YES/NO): YES